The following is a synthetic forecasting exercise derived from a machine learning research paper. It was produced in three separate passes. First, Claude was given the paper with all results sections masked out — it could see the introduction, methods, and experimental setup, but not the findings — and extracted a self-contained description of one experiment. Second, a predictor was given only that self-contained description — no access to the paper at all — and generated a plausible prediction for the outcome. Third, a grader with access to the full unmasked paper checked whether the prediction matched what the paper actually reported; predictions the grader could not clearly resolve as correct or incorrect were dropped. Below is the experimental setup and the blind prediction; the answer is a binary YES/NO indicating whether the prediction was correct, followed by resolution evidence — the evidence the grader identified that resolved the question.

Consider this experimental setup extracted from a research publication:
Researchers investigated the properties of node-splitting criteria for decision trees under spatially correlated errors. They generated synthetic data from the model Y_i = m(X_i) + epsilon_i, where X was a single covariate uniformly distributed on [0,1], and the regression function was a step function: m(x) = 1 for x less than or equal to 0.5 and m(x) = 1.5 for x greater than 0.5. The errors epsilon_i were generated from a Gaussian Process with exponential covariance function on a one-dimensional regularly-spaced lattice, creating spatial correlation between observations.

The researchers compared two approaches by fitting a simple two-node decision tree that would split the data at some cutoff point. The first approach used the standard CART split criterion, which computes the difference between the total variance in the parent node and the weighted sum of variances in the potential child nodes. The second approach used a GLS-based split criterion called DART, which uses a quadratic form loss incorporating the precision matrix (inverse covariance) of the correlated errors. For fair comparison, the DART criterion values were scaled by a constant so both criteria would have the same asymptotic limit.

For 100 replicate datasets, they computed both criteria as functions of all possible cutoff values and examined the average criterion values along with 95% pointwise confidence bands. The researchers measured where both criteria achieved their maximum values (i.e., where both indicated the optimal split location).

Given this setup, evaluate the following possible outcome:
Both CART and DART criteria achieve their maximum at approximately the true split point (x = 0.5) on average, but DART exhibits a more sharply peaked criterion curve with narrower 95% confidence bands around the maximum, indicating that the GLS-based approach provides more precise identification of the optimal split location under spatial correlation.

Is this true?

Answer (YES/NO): NO